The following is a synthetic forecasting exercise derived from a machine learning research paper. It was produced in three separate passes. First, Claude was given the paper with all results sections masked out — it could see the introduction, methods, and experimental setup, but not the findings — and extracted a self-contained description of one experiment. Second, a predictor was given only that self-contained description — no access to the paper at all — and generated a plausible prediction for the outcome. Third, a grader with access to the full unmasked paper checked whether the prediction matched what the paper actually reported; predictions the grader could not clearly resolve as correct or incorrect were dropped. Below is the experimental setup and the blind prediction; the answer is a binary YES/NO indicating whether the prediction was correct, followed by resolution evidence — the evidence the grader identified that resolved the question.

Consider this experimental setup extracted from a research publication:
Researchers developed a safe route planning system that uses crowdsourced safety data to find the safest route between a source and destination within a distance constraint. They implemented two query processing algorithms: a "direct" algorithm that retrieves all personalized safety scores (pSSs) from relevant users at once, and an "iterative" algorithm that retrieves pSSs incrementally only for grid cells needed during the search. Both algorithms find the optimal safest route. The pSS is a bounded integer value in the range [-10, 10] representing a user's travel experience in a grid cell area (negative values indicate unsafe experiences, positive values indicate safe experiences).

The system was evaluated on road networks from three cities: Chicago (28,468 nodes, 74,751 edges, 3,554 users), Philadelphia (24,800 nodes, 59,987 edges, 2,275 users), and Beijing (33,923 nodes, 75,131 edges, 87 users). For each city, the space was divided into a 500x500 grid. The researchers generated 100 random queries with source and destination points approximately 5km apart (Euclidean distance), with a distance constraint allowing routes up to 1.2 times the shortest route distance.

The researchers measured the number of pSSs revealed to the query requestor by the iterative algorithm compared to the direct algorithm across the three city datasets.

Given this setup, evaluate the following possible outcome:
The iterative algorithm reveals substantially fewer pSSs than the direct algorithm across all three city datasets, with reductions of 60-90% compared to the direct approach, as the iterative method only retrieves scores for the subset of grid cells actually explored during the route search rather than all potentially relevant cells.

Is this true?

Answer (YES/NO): NO